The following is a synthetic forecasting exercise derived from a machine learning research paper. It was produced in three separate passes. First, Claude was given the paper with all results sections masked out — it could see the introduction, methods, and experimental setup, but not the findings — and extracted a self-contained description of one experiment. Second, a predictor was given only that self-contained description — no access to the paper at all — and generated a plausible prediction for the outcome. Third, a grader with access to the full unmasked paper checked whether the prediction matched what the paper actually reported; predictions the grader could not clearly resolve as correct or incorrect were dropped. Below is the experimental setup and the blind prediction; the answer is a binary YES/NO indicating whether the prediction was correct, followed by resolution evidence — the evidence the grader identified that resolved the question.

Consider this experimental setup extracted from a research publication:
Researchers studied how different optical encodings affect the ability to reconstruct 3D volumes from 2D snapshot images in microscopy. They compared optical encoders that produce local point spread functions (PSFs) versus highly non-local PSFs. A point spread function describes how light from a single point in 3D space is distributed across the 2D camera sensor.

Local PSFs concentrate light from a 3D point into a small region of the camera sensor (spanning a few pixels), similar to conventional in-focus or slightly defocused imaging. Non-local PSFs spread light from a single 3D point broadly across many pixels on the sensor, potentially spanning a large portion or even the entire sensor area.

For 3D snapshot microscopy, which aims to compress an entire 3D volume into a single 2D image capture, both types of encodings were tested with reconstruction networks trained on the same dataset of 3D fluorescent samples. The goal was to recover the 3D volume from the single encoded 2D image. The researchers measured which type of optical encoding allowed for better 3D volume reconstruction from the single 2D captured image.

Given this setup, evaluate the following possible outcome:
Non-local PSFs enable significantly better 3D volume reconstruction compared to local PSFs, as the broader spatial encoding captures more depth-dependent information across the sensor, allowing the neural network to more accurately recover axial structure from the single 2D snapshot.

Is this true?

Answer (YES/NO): YES